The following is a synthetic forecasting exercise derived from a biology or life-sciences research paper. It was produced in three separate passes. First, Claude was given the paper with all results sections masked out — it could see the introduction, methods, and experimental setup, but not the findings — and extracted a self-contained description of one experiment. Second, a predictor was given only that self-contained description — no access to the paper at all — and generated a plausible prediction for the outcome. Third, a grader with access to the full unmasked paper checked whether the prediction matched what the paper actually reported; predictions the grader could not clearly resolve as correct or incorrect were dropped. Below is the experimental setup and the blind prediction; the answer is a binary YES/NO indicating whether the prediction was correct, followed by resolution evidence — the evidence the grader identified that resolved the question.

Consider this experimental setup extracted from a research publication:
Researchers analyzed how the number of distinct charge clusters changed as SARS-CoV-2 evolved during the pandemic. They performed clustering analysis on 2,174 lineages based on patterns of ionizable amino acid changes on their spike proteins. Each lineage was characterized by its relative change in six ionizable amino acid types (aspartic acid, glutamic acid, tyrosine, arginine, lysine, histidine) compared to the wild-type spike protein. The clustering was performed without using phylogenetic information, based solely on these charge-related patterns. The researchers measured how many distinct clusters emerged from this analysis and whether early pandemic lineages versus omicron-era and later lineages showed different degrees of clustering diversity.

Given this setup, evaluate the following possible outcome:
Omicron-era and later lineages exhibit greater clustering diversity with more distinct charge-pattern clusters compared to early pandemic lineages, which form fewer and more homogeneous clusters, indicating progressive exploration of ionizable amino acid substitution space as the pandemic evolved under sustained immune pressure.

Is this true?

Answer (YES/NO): YES